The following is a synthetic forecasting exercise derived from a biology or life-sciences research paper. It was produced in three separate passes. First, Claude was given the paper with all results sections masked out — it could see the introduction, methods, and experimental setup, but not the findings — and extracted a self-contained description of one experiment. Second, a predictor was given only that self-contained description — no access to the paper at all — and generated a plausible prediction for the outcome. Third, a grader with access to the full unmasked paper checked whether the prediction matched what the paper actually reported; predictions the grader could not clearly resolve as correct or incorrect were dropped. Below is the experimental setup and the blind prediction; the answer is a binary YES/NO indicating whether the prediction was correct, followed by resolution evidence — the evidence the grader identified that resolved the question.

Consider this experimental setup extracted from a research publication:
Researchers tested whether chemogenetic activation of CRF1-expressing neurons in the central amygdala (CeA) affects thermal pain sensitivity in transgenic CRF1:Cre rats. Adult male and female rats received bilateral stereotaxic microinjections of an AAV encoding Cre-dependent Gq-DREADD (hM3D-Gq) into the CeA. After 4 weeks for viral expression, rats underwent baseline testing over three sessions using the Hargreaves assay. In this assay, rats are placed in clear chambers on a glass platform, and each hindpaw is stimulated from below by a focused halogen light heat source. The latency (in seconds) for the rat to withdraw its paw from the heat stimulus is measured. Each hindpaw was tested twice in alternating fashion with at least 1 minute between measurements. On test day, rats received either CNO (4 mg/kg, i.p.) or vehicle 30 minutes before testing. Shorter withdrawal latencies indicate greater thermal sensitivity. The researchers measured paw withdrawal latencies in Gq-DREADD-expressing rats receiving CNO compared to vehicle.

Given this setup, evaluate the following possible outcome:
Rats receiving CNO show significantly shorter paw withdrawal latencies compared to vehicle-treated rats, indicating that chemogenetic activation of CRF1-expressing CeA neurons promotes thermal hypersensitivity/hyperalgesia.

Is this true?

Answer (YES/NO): NO